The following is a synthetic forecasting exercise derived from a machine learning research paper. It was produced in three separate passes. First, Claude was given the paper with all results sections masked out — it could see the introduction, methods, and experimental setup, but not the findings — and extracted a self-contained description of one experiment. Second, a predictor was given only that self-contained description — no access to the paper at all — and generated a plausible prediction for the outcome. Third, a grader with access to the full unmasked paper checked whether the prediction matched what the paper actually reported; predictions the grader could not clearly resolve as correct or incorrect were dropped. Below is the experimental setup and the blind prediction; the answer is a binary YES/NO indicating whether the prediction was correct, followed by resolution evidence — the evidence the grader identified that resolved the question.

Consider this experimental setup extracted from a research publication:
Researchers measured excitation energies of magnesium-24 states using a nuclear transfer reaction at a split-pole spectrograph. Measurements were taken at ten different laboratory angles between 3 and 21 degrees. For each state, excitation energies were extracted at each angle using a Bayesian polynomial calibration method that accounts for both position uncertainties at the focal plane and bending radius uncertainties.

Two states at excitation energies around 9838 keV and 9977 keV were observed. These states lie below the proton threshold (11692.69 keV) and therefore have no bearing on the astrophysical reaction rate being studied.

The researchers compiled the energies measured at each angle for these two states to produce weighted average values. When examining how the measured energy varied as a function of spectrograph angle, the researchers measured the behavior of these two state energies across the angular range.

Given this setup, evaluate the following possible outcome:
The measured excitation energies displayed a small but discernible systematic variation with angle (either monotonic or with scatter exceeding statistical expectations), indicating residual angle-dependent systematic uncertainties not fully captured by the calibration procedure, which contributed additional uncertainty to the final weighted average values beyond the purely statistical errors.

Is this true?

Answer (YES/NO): NO